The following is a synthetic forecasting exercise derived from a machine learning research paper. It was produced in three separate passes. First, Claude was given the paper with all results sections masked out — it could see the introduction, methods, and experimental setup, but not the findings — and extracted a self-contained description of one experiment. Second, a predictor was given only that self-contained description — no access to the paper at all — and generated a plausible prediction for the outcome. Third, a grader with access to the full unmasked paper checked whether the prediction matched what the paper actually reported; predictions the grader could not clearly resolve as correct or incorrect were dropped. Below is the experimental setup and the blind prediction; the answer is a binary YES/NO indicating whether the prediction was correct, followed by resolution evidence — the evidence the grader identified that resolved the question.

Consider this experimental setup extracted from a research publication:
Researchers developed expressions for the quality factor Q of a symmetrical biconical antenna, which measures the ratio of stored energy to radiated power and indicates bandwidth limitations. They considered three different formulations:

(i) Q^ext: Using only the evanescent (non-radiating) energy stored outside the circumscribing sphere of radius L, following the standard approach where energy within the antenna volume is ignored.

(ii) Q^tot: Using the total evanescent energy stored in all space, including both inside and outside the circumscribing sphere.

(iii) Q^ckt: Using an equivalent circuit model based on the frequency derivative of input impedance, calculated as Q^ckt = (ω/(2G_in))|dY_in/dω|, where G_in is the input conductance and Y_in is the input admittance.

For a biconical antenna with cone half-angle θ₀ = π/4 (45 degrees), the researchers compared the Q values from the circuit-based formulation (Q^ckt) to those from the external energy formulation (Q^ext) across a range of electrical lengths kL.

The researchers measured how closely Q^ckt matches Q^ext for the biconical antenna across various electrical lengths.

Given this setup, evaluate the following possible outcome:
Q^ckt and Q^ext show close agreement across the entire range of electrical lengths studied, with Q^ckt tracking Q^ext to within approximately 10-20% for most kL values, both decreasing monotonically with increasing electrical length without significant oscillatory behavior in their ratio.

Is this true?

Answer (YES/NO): NO